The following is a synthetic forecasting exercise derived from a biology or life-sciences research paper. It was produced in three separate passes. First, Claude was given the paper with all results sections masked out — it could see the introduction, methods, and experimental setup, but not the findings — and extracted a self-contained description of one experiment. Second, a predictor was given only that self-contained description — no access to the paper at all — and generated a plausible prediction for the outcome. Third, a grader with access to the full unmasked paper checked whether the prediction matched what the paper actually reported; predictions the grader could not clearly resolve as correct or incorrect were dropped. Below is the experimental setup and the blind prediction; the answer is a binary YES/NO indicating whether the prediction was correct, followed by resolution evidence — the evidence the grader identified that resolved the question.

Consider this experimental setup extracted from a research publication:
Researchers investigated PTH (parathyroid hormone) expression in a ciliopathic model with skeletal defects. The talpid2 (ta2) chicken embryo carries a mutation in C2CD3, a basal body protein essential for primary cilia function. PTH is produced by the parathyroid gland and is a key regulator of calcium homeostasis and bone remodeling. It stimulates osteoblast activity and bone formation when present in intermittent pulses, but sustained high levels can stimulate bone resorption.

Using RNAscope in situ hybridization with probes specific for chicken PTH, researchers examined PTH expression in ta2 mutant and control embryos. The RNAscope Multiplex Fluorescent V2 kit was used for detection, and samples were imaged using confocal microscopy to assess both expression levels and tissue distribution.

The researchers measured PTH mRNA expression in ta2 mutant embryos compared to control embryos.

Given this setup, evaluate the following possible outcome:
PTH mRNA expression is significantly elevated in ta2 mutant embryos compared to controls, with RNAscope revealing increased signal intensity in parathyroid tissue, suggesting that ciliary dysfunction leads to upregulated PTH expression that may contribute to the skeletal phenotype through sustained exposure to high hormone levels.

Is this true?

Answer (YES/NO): NO